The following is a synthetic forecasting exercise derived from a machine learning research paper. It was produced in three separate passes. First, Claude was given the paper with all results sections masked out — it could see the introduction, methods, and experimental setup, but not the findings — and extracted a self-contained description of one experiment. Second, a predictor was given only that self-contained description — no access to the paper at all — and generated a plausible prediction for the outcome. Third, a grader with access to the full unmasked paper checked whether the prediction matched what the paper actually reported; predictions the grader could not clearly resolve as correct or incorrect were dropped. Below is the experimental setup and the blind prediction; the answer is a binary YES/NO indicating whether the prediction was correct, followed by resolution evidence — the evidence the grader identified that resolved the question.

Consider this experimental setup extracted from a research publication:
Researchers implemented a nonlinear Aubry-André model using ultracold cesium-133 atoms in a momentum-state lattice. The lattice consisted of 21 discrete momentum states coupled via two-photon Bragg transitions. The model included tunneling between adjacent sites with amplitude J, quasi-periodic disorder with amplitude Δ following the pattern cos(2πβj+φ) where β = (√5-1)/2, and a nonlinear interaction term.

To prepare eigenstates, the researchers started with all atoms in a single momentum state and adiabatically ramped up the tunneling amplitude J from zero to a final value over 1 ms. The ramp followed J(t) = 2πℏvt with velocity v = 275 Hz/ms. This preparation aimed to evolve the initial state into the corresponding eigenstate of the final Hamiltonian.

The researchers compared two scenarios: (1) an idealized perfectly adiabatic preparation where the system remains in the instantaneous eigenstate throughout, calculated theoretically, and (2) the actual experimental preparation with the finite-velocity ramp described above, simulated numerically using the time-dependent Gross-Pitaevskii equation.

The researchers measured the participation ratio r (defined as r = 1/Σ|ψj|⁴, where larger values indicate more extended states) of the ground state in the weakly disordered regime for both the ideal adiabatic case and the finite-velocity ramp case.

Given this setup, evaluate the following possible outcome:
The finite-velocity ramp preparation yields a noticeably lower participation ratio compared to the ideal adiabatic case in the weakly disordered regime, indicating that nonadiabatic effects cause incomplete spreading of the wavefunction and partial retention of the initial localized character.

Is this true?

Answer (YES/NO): YES